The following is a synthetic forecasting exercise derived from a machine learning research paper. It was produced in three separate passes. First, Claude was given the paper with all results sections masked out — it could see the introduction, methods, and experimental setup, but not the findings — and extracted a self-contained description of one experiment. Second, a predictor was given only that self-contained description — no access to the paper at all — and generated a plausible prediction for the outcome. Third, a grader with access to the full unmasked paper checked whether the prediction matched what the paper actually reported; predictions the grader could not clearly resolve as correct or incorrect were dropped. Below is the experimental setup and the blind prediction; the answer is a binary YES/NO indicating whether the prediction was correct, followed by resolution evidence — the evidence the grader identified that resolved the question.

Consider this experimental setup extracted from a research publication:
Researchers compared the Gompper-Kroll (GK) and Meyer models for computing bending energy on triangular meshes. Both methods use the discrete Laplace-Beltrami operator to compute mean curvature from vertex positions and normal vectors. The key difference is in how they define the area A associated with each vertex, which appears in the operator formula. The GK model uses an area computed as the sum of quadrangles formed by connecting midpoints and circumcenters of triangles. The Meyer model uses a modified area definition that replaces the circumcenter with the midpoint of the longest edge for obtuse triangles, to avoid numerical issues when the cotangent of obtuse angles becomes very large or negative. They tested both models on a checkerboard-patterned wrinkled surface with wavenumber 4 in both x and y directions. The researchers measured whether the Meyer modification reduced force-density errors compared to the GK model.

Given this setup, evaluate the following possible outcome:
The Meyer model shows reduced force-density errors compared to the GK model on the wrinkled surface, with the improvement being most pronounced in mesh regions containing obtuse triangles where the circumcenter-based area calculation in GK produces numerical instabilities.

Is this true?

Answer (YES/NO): NO